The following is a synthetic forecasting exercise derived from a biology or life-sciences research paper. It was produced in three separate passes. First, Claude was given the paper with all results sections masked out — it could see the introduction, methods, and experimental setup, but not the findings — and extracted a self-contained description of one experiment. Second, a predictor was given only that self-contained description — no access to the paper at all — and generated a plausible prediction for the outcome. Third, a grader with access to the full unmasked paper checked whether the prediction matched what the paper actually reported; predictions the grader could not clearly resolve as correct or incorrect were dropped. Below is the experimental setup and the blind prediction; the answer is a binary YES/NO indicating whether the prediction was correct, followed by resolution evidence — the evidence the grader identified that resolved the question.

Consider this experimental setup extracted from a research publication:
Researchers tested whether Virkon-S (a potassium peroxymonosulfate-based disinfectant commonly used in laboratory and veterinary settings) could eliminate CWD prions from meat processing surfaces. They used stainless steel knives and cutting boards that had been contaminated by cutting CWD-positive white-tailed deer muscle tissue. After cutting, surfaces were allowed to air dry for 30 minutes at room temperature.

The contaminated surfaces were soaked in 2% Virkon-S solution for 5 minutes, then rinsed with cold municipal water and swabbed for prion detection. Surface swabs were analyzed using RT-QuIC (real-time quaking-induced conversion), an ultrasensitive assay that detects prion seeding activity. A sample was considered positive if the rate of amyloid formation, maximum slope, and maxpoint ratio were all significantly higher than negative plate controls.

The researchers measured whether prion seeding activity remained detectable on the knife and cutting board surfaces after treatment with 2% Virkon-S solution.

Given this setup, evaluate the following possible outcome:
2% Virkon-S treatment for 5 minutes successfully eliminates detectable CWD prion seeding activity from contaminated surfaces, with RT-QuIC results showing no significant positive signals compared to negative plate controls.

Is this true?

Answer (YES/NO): YES